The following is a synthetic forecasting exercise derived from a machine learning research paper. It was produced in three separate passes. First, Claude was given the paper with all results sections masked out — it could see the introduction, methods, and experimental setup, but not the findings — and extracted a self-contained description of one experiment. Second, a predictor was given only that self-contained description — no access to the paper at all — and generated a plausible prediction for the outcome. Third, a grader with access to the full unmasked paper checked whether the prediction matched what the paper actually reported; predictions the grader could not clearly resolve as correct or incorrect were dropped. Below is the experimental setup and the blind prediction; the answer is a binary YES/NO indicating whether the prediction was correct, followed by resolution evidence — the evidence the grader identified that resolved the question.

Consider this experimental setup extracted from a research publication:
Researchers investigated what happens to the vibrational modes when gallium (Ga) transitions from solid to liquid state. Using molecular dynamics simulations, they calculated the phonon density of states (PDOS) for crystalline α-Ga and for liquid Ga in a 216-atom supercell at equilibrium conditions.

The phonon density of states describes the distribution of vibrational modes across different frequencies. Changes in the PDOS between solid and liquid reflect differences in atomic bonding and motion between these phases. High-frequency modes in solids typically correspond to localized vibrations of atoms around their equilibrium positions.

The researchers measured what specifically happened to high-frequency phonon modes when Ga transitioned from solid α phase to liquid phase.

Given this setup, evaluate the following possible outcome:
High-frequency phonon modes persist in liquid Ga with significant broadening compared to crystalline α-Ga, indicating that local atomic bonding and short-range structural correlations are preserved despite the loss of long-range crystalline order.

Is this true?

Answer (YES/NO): NO